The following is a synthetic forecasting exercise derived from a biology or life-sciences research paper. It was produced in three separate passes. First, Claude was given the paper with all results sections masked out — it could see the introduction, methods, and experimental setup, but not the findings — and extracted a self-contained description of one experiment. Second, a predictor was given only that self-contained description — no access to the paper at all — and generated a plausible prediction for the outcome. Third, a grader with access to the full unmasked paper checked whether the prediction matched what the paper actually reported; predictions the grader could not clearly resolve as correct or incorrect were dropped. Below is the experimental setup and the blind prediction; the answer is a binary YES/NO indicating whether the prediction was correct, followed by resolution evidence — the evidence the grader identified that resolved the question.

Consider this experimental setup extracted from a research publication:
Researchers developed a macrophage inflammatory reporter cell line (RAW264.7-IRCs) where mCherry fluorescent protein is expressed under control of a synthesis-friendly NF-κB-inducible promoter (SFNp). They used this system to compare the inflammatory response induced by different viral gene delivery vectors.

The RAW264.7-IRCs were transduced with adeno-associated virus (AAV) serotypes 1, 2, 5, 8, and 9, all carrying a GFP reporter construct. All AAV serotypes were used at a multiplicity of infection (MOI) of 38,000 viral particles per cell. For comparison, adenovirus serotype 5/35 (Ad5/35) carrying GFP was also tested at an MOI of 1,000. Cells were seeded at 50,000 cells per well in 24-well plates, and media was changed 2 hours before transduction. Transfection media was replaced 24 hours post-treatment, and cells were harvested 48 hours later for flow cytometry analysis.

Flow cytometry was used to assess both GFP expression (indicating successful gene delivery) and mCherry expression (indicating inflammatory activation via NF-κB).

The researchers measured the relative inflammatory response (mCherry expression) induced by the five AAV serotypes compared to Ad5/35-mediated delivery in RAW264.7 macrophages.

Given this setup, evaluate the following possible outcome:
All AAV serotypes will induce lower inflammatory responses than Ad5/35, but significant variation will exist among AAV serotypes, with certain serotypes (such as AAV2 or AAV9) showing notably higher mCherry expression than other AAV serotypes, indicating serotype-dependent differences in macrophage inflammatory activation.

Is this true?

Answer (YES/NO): NO